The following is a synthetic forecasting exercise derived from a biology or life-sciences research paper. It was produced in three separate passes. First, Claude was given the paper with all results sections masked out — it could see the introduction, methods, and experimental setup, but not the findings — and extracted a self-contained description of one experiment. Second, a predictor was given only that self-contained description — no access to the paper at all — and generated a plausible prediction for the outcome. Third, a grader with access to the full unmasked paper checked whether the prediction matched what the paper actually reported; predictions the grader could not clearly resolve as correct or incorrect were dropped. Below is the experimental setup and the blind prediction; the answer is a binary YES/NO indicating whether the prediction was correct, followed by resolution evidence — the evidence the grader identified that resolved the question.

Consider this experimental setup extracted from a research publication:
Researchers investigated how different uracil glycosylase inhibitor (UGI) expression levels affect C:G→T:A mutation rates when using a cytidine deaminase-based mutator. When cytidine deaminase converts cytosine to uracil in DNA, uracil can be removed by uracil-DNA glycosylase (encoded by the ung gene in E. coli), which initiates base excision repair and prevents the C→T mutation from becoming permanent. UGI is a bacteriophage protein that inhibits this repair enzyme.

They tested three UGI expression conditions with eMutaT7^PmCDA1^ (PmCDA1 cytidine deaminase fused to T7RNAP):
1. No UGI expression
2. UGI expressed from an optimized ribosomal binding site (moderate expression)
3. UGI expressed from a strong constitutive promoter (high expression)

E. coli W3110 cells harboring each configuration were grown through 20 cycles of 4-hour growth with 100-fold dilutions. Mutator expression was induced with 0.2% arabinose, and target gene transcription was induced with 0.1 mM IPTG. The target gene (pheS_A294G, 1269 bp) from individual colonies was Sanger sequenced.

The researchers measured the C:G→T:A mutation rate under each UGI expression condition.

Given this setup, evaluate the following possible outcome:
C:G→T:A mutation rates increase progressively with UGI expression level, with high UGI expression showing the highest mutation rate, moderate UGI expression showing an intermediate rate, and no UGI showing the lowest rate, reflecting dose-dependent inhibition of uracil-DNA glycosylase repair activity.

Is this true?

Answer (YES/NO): NO